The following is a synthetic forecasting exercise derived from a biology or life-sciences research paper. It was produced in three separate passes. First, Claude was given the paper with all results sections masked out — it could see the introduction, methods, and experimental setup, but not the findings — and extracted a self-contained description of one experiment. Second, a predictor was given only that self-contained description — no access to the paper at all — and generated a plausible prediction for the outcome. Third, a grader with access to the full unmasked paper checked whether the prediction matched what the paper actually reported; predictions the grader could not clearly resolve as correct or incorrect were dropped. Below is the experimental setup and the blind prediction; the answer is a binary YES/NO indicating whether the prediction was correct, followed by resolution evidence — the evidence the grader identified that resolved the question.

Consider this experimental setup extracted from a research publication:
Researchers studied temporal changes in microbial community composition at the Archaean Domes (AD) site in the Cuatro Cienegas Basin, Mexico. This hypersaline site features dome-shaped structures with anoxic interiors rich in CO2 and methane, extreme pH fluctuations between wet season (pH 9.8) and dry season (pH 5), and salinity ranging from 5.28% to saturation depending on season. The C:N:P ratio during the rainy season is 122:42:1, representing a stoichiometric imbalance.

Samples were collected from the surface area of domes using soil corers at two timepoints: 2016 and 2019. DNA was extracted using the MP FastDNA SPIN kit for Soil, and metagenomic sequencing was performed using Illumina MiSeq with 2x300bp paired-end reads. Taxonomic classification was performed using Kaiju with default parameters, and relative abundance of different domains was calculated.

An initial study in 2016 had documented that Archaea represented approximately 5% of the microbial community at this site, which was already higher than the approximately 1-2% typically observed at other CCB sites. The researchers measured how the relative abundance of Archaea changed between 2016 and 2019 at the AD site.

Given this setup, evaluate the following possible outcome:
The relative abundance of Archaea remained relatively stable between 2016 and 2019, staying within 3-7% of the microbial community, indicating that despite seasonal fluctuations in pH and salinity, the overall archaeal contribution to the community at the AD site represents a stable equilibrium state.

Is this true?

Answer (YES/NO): NO